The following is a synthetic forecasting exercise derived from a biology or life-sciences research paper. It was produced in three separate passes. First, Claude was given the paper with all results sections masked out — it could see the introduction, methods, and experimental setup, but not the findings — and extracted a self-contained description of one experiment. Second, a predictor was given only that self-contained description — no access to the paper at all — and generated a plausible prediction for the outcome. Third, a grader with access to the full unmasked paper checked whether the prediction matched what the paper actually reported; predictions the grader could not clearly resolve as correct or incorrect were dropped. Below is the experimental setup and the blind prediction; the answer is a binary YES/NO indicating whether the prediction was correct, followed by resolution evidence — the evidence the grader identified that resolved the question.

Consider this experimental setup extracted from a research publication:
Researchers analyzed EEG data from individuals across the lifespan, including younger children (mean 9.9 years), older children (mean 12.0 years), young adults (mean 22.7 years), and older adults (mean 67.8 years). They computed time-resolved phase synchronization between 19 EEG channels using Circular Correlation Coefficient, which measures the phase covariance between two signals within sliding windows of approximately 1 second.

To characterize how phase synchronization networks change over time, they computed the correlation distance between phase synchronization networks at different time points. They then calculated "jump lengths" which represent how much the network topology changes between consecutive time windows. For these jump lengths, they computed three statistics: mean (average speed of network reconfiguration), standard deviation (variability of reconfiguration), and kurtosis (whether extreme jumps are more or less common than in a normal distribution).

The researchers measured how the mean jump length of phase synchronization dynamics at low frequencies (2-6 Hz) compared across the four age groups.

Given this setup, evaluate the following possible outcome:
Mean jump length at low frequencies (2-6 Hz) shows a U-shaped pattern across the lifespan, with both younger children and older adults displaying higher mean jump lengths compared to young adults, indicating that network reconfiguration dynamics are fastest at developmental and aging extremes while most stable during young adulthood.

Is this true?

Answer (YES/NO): YES